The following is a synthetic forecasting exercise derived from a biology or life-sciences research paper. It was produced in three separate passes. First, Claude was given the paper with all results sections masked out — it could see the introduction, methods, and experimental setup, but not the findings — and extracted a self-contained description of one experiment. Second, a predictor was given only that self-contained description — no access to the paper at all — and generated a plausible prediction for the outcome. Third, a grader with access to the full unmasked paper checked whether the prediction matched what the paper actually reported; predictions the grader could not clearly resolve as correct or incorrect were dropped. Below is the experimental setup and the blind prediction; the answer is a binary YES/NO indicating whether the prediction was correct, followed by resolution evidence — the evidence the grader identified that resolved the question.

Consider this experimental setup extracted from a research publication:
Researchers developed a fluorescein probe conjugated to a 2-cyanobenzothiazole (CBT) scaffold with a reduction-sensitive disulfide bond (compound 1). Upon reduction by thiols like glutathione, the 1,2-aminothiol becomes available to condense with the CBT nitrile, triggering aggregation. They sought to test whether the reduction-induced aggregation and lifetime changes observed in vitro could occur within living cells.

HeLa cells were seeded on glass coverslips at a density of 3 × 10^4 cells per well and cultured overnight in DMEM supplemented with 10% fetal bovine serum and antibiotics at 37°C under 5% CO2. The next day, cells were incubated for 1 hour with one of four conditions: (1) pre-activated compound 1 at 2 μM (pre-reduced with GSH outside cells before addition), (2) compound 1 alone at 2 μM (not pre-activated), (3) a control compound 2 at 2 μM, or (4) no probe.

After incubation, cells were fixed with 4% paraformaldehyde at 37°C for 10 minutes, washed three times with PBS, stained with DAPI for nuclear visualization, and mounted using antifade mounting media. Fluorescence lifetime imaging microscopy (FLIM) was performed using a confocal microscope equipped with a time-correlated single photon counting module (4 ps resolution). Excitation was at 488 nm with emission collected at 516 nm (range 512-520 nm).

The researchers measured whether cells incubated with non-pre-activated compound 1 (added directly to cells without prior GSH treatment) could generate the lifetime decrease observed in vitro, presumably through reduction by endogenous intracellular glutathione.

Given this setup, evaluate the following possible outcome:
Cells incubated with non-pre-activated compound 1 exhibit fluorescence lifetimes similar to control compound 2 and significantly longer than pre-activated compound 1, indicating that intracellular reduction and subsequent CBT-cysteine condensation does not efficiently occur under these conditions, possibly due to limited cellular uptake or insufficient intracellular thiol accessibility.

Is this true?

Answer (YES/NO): YES